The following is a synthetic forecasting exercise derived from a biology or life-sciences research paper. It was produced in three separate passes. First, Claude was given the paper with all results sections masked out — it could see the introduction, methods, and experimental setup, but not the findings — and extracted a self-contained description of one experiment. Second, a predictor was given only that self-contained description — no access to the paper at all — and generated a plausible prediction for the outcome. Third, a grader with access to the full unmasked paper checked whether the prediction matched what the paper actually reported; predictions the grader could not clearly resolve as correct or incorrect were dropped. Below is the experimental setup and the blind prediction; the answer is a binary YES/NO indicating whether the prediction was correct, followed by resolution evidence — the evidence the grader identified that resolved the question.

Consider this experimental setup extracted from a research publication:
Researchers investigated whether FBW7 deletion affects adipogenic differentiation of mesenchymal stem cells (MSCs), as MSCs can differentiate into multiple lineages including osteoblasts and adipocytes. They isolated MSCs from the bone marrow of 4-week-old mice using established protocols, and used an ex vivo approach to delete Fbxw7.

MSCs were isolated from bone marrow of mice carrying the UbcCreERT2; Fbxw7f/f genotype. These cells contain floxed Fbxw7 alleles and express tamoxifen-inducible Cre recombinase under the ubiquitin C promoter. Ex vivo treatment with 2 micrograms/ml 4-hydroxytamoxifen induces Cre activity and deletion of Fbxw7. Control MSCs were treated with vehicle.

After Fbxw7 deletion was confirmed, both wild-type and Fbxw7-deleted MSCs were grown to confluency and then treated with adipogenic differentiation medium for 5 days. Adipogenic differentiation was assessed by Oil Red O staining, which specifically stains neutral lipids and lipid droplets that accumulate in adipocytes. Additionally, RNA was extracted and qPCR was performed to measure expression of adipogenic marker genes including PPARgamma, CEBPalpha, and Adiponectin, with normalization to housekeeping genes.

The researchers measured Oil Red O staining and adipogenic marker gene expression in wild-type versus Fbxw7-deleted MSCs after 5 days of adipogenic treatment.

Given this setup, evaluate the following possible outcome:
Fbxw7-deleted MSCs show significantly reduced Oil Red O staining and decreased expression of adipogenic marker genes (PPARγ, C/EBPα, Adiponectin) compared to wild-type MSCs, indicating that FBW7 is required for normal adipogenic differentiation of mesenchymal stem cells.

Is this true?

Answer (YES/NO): NO